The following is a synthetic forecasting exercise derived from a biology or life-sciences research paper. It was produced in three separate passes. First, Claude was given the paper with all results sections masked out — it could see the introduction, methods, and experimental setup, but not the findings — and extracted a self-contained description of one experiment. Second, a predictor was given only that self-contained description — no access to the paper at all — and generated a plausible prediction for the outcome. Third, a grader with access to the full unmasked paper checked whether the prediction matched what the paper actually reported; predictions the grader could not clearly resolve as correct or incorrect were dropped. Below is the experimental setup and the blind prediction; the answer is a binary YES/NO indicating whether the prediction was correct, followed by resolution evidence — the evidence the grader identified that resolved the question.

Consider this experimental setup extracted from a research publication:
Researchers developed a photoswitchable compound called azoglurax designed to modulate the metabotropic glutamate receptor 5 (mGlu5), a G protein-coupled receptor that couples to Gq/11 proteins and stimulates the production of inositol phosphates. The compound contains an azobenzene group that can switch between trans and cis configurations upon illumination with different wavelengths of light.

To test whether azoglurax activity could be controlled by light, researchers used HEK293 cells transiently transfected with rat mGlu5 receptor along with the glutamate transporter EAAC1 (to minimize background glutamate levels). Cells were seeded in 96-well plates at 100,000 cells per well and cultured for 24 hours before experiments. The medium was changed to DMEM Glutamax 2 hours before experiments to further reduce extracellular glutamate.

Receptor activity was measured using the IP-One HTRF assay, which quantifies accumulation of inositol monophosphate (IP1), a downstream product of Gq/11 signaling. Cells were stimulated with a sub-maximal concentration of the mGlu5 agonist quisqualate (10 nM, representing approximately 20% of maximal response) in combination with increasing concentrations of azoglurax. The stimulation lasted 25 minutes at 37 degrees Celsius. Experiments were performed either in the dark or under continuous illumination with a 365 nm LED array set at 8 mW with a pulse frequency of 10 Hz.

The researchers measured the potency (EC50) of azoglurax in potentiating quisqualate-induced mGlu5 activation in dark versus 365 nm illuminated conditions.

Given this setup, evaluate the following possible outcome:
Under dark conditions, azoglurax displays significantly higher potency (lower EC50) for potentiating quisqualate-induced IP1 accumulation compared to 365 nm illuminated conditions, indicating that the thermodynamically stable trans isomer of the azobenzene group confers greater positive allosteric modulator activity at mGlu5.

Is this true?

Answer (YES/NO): YES